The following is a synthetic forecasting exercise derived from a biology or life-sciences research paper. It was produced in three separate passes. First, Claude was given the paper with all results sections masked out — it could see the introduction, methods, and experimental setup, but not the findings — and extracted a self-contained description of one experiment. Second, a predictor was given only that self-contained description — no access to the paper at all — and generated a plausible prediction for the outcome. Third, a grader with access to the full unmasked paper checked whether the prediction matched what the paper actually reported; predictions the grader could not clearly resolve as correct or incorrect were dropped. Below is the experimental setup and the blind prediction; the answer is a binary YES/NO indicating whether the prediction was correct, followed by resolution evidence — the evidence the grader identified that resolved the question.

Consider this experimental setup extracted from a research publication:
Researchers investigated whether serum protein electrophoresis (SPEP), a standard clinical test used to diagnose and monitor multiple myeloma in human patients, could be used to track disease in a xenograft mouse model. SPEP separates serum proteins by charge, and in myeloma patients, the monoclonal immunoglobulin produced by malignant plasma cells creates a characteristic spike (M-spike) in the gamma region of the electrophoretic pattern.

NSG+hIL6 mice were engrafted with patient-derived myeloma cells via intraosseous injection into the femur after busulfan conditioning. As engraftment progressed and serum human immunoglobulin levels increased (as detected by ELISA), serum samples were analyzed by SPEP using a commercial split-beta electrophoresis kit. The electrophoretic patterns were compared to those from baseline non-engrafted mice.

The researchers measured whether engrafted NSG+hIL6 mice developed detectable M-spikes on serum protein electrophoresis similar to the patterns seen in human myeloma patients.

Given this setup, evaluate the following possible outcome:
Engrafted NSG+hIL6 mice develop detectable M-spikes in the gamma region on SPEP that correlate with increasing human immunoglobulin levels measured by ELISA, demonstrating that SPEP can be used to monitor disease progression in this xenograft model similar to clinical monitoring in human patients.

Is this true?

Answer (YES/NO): YES